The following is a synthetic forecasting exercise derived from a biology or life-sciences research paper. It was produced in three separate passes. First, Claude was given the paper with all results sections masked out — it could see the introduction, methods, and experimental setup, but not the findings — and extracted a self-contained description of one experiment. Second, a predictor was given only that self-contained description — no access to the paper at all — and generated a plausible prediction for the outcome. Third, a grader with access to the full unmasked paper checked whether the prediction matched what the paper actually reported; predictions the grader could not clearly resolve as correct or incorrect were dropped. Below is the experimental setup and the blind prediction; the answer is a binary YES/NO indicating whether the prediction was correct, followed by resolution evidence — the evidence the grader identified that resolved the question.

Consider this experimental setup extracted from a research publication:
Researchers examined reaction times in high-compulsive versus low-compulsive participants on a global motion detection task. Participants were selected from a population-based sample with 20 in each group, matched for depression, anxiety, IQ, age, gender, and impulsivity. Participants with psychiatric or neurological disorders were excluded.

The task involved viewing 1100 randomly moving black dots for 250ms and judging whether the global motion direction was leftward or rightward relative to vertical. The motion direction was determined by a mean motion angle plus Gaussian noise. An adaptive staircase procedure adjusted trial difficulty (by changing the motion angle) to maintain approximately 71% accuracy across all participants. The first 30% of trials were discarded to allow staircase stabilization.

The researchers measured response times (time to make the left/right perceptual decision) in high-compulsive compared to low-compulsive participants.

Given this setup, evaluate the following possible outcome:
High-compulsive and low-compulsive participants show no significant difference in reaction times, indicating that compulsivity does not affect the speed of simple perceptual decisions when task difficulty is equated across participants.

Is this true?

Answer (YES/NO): YES